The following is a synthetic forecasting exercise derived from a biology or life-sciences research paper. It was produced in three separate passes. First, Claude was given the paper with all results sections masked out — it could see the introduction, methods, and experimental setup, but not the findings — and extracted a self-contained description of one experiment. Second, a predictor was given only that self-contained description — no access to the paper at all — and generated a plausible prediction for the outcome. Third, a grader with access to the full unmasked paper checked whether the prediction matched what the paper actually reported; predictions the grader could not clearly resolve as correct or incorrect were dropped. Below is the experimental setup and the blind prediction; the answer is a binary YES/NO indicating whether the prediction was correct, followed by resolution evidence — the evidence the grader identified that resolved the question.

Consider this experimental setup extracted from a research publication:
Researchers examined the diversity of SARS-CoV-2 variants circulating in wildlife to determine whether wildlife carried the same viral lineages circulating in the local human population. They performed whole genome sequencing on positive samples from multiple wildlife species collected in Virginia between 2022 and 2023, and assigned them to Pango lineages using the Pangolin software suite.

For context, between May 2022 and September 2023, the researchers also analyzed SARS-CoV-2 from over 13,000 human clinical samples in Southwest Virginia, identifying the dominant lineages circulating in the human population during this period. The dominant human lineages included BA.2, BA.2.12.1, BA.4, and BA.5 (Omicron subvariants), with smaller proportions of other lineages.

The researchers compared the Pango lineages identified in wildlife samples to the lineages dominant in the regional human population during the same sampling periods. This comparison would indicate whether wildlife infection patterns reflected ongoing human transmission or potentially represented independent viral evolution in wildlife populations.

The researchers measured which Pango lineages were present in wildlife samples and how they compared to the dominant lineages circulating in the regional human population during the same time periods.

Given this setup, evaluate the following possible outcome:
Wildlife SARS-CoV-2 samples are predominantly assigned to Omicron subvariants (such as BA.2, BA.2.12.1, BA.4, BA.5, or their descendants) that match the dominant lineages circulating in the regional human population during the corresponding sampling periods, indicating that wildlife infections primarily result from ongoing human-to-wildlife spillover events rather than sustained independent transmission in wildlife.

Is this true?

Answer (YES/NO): YES